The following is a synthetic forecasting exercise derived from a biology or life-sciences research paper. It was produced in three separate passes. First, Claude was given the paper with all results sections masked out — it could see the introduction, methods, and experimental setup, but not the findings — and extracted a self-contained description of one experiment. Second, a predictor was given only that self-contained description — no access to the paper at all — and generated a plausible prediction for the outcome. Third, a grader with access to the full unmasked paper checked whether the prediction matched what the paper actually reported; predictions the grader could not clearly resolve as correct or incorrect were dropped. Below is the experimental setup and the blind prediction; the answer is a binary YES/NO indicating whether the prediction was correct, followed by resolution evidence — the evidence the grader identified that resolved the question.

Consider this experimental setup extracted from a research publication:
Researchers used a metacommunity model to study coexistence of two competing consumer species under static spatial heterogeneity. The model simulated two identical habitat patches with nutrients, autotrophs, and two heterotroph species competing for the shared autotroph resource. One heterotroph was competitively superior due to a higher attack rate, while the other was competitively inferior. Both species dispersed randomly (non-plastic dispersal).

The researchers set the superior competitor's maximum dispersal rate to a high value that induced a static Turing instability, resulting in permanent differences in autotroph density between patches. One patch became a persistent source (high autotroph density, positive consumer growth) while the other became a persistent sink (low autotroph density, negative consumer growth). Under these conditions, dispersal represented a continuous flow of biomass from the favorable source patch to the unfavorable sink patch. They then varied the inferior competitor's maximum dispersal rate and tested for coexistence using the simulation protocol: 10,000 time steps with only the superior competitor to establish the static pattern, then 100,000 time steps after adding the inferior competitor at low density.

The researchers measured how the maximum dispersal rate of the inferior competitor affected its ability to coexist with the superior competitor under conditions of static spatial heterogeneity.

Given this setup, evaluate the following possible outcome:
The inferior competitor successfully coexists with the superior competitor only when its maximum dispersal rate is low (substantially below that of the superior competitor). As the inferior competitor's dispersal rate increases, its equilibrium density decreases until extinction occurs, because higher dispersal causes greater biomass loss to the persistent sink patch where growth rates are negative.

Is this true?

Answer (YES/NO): YES